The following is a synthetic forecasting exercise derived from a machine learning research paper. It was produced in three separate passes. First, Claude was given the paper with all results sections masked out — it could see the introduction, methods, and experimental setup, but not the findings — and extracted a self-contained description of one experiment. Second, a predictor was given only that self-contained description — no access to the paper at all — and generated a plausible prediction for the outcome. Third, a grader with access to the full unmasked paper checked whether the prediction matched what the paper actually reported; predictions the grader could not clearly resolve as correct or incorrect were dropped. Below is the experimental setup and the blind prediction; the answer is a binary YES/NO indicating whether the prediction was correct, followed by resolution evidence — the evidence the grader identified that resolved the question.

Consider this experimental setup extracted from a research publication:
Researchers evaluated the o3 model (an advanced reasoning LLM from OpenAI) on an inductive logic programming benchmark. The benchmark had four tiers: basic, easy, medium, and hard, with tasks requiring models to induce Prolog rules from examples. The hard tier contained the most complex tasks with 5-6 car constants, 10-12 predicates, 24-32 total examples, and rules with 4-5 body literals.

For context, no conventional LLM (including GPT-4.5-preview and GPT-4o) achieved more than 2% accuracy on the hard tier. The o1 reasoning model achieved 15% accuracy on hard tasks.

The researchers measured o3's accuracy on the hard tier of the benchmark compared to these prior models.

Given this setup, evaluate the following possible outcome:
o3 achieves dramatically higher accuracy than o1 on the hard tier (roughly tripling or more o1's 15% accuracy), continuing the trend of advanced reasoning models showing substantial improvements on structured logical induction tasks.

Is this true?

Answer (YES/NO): YES